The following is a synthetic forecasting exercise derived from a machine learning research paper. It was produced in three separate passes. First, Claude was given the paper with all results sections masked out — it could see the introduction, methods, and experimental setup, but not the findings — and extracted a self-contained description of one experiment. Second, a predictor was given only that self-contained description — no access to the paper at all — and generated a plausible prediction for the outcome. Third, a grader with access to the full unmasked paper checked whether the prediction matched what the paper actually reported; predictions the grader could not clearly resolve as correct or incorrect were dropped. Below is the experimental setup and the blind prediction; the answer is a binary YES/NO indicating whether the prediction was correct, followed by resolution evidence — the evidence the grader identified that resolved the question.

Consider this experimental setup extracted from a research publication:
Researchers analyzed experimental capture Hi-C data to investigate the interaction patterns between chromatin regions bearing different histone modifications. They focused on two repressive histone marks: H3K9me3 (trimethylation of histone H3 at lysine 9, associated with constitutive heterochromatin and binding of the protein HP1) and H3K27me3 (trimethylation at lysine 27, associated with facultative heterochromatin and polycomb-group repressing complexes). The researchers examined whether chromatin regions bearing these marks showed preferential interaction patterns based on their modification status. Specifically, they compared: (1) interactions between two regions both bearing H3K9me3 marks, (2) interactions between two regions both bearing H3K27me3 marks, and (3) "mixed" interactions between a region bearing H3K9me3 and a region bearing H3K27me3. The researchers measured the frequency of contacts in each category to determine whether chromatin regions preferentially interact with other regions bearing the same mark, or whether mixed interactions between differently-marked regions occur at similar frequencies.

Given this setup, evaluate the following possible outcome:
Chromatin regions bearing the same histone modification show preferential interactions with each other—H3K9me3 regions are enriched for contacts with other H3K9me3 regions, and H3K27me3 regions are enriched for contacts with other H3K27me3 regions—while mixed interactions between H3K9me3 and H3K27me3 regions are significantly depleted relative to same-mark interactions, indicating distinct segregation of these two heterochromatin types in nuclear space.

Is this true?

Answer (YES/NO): YES